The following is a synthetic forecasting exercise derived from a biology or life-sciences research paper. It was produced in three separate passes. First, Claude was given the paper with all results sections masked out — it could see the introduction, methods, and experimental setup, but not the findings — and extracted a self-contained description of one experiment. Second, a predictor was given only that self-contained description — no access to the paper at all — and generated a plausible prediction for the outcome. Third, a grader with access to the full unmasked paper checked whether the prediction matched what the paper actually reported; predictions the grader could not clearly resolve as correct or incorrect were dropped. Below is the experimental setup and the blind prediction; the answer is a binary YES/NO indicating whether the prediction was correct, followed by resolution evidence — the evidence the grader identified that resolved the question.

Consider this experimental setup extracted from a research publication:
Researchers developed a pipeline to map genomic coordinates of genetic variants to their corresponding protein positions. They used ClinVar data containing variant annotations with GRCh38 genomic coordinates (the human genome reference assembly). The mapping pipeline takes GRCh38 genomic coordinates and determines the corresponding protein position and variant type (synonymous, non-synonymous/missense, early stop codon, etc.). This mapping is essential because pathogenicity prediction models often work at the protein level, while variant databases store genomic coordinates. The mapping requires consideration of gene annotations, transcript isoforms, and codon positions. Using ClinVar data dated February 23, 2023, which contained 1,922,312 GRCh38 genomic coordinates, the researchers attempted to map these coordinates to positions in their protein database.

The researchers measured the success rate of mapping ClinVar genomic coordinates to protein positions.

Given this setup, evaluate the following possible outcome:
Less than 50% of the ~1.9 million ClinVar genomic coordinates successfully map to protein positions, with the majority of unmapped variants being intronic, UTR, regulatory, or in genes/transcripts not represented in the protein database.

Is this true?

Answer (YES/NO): NO